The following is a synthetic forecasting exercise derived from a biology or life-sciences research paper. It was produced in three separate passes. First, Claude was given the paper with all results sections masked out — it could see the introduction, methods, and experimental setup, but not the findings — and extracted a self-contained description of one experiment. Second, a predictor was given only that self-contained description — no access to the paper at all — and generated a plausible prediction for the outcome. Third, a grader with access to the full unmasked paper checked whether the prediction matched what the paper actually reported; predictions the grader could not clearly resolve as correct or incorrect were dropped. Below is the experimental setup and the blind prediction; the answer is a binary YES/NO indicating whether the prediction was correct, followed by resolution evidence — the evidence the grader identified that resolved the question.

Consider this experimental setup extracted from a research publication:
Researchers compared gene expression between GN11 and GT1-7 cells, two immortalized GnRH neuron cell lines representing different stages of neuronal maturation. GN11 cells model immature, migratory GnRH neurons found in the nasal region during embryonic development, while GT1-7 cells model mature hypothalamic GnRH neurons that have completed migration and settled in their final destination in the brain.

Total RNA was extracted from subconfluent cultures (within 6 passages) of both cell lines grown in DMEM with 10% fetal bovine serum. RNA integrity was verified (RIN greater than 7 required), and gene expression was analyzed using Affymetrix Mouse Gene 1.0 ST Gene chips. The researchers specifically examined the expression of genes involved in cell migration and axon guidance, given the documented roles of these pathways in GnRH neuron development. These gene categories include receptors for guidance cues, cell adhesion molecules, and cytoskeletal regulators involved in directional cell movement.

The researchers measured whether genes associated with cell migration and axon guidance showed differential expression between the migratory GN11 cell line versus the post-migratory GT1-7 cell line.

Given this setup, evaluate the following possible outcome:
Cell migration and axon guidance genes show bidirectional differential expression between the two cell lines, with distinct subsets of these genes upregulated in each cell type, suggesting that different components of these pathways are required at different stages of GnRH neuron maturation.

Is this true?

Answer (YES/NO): YES